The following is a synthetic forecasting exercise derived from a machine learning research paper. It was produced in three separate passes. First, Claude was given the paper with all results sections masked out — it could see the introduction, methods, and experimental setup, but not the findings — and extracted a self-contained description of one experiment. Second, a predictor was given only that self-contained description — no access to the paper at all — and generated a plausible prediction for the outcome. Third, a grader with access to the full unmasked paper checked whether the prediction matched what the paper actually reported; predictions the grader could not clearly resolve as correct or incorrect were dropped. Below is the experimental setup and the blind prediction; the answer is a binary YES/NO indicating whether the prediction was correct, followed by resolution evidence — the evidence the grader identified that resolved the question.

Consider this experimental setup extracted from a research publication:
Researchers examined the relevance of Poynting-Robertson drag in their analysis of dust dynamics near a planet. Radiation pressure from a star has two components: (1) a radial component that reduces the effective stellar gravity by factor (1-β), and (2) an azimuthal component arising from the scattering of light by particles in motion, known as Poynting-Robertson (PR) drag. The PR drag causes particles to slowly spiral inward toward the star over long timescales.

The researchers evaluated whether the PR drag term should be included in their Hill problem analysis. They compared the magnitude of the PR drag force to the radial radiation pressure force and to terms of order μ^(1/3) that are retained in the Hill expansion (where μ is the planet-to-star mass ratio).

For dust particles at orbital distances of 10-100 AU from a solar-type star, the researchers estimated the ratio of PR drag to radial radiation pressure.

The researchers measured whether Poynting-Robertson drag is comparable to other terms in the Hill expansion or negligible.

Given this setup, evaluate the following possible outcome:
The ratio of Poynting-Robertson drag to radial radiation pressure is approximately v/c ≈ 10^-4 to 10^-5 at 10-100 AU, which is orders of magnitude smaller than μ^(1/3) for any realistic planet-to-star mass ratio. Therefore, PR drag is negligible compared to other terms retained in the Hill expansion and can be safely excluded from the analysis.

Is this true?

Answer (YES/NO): YES